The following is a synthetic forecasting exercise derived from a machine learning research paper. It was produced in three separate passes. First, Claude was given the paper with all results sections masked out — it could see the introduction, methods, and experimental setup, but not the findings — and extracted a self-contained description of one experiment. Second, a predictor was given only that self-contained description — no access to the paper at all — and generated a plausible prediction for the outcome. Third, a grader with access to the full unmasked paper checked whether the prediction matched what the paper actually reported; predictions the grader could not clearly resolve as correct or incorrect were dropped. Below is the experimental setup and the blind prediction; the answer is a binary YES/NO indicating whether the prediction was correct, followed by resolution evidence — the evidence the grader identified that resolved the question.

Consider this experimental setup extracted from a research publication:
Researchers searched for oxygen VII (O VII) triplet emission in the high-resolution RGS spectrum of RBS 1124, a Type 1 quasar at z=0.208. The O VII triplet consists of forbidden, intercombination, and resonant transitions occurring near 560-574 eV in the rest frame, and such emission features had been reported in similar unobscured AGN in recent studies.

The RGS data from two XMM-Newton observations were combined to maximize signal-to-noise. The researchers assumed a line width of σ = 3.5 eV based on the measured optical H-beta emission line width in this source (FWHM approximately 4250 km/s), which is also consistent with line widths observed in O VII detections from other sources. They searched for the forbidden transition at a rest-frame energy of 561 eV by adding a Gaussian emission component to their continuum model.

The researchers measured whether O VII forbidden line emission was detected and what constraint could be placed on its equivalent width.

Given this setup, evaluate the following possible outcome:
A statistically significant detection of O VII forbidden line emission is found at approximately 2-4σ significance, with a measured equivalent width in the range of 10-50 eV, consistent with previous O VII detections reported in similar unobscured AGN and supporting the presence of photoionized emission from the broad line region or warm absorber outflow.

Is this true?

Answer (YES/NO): NO